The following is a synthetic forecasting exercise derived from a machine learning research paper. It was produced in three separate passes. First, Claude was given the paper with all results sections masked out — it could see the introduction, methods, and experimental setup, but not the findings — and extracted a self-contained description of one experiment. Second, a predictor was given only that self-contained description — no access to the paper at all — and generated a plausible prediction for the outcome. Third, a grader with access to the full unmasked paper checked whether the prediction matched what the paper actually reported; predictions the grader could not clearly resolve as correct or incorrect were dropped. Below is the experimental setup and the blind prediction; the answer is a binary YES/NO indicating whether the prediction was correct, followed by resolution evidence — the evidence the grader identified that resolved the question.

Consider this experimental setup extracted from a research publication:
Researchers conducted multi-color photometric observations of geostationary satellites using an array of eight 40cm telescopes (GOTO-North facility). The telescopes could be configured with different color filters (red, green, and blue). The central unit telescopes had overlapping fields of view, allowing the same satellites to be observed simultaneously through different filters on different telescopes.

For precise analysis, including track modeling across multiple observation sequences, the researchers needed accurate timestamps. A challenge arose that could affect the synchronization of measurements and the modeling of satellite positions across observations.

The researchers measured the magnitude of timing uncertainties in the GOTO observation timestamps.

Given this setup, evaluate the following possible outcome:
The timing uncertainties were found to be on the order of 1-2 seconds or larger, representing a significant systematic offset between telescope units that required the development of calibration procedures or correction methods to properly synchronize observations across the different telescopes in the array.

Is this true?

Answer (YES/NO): NO